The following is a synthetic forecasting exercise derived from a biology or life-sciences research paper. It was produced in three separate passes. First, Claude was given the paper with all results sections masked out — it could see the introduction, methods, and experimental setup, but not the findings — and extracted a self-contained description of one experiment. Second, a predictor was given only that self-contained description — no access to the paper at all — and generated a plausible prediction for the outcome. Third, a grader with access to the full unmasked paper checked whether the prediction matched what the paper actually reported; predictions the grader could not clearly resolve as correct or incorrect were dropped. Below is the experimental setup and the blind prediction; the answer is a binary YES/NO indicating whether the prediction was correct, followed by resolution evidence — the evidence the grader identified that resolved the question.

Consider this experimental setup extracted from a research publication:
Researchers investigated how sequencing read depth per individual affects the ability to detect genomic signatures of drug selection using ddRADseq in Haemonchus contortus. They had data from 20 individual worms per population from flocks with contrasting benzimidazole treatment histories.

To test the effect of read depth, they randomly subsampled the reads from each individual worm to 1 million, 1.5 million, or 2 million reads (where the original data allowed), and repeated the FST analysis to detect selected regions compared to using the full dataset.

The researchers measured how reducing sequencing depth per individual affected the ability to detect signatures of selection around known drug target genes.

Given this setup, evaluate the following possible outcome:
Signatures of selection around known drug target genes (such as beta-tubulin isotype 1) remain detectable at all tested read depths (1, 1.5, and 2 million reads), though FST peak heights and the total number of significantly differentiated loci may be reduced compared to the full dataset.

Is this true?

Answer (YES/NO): YES